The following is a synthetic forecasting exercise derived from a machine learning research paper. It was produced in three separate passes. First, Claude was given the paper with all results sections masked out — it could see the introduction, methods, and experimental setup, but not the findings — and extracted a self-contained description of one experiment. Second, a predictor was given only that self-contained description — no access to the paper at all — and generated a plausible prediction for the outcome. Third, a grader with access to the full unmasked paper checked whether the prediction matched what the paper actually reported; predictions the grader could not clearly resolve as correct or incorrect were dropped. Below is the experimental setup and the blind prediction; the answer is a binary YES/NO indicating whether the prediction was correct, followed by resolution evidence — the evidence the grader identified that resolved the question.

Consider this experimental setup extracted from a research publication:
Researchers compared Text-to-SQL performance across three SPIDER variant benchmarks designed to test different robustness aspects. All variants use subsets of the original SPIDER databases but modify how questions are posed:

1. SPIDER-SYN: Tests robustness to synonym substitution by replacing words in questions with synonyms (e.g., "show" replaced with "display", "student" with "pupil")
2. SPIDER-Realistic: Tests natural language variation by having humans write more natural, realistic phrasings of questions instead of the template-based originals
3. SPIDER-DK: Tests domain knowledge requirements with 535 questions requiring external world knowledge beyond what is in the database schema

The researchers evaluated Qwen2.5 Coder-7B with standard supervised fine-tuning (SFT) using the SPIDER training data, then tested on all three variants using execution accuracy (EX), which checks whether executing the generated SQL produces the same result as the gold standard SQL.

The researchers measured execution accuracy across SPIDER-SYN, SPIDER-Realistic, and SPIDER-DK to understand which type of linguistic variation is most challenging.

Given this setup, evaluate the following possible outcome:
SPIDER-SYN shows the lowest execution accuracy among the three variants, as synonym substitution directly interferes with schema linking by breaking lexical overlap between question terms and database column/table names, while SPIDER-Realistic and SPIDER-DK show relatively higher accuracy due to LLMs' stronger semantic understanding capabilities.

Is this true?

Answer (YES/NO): NO